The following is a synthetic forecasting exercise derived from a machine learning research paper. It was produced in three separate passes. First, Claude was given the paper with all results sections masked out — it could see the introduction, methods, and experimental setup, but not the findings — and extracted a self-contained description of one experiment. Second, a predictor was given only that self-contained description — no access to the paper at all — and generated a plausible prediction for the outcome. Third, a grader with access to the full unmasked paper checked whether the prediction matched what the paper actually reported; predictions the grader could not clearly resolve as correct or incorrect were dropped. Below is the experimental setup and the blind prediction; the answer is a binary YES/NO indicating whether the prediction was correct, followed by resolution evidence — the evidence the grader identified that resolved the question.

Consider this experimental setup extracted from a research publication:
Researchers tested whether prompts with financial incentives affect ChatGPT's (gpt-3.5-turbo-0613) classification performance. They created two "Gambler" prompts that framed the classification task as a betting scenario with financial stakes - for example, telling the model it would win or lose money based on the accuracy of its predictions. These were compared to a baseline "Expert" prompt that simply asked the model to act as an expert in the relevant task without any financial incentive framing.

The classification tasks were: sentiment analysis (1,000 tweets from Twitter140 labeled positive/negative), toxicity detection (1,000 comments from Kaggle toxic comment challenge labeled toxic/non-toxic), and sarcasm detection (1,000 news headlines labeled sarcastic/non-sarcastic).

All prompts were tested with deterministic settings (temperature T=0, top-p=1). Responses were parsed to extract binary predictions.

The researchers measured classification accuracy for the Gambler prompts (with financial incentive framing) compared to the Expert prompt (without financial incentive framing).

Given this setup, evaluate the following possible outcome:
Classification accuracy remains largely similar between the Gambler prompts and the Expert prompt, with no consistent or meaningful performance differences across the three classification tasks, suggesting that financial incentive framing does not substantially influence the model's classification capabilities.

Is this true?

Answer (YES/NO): NO